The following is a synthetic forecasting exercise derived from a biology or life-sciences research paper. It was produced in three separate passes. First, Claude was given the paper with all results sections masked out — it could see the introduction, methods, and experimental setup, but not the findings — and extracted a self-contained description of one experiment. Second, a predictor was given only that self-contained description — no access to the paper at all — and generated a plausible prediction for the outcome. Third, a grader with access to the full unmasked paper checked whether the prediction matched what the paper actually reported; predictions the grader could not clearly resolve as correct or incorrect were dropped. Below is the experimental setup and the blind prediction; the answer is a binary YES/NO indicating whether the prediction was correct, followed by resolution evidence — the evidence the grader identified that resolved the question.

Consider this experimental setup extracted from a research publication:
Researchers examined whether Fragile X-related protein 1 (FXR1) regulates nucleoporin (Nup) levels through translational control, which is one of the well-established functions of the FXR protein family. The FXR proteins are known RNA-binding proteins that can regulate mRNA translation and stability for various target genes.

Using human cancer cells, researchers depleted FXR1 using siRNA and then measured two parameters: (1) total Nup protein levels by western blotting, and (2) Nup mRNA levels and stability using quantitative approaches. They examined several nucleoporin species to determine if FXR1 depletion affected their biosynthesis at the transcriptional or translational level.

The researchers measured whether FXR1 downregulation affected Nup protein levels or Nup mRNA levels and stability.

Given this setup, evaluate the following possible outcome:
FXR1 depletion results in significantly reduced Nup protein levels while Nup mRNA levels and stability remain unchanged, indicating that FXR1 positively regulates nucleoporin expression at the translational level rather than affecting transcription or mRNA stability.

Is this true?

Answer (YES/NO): NO